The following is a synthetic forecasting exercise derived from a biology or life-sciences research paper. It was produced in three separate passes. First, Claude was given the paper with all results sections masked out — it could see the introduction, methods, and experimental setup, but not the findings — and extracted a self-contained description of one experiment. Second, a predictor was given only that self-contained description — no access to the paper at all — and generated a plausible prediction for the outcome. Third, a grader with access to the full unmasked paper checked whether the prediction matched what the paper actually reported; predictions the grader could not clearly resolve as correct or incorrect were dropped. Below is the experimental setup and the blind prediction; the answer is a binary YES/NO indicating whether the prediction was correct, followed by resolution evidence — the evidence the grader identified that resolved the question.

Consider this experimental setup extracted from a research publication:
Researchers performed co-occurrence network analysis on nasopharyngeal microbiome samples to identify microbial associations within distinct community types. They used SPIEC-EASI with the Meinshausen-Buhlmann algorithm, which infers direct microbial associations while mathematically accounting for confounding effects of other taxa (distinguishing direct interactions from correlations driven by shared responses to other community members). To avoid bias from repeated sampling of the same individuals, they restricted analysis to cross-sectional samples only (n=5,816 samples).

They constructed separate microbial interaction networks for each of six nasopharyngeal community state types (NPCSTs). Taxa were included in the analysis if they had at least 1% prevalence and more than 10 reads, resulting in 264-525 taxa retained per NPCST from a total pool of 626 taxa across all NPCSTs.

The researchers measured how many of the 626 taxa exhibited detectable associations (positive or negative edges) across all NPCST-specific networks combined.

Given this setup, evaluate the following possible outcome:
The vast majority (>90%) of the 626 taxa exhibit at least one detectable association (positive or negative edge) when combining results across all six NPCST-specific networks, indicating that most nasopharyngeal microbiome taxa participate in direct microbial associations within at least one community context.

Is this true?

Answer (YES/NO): NO